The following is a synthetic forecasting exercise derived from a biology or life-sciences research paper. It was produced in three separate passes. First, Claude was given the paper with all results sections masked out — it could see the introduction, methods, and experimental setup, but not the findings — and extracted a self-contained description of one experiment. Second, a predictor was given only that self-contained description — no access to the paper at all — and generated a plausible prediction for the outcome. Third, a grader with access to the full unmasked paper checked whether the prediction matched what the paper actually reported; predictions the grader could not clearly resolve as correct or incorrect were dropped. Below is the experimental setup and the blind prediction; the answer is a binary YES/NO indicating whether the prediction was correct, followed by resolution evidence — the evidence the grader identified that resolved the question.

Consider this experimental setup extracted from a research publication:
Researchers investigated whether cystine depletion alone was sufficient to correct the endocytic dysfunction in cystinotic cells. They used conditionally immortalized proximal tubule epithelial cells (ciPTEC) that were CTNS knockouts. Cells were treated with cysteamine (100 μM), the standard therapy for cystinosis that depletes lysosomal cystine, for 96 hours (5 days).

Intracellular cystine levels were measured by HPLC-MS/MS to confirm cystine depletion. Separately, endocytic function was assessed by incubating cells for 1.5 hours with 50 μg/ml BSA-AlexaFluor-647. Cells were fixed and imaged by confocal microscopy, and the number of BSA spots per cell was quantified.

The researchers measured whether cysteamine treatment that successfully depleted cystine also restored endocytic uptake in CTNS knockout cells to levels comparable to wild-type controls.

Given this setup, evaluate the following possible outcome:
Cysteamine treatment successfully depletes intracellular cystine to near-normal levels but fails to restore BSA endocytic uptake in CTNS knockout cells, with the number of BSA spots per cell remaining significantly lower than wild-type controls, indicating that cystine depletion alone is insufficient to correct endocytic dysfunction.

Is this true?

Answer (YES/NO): NO